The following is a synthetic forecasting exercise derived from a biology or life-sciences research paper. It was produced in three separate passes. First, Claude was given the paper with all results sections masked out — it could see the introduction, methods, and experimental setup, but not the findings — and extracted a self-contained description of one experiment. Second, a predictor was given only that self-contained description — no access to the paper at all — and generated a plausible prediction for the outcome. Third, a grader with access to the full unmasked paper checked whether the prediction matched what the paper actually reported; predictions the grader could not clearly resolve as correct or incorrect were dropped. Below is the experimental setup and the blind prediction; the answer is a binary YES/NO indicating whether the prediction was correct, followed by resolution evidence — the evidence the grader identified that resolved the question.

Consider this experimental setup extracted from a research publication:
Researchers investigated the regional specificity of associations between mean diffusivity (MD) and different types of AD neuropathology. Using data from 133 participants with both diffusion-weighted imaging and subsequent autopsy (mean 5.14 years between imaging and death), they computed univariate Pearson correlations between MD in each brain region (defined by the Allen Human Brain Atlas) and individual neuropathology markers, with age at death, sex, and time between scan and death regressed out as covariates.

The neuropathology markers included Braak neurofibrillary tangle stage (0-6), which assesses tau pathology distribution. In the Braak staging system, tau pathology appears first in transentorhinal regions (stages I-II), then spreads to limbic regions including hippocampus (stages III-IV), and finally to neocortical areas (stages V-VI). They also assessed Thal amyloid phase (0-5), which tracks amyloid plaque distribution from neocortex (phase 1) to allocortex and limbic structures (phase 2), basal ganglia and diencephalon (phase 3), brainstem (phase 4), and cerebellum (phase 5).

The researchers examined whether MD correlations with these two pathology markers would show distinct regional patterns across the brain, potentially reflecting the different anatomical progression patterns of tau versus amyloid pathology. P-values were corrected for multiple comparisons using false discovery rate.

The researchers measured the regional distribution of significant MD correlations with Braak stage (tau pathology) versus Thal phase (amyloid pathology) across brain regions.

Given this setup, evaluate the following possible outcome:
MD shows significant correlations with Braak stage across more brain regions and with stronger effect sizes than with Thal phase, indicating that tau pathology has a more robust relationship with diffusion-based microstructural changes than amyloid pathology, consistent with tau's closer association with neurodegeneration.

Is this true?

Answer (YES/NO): YES